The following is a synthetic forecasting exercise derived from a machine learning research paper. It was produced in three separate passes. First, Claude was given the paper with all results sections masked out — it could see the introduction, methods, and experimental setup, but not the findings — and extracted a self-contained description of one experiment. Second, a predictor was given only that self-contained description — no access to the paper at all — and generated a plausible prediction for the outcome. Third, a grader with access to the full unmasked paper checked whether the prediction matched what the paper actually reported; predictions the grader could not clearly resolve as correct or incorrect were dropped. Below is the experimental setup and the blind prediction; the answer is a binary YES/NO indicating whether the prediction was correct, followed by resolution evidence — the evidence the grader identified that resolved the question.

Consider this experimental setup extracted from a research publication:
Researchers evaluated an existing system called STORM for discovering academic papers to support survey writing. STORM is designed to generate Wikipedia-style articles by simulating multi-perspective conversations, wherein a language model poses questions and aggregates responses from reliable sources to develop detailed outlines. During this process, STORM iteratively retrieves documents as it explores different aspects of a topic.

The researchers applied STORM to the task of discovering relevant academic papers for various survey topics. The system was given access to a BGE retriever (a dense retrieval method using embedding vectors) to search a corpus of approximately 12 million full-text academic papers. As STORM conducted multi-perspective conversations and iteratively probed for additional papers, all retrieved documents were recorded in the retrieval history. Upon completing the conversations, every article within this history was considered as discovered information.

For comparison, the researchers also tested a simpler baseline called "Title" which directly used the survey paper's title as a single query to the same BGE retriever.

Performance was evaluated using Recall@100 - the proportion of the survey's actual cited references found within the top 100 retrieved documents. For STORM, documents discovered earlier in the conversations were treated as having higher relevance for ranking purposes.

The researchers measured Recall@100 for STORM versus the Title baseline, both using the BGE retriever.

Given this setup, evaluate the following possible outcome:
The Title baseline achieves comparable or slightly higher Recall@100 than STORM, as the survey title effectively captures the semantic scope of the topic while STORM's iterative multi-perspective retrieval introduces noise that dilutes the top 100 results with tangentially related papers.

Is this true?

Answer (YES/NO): NO